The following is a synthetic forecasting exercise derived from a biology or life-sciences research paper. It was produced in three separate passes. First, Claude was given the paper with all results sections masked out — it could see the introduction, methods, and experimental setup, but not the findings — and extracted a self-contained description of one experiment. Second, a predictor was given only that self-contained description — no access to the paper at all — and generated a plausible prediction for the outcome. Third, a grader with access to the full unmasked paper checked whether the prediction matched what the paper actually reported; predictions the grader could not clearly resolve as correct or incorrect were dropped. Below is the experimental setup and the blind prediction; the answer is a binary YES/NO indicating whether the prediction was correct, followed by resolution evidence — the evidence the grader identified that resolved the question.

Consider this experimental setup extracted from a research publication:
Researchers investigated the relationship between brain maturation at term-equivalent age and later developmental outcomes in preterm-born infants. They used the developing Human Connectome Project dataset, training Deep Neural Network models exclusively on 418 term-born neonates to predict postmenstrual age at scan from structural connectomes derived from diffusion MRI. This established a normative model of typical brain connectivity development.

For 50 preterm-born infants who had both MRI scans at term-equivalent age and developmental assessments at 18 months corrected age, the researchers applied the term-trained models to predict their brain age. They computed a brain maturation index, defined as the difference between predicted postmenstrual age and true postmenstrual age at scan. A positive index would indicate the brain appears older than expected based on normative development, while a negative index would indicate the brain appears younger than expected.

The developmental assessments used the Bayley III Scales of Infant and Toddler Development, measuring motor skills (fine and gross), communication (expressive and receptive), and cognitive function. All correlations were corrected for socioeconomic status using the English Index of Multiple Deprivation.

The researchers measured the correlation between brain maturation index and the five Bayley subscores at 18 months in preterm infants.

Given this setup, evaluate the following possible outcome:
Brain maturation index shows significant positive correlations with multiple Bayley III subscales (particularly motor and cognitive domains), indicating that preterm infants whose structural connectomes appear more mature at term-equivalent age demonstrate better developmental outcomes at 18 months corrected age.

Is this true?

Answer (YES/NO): NO